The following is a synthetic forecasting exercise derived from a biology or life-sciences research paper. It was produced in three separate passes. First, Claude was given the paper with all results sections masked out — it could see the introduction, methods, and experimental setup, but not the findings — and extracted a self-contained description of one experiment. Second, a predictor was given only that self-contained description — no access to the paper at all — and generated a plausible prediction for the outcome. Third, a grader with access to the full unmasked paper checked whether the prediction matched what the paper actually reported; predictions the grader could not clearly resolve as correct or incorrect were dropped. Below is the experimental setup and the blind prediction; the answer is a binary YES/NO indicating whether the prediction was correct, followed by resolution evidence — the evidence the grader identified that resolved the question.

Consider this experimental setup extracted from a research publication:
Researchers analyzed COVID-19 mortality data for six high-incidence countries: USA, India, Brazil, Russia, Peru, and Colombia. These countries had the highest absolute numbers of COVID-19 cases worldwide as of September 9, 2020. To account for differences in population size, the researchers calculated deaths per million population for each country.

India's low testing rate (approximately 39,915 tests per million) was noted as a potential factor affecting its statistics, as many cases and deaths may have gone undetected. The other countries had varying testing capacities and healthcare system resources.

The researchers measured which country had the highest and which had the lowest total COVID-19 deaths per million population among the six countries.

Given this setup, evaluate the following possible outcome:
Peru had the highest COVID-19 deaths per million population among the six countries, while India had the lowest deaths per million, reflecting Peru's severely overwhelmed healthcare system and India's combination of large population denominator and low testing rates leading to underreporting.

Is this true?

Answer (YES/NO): YES